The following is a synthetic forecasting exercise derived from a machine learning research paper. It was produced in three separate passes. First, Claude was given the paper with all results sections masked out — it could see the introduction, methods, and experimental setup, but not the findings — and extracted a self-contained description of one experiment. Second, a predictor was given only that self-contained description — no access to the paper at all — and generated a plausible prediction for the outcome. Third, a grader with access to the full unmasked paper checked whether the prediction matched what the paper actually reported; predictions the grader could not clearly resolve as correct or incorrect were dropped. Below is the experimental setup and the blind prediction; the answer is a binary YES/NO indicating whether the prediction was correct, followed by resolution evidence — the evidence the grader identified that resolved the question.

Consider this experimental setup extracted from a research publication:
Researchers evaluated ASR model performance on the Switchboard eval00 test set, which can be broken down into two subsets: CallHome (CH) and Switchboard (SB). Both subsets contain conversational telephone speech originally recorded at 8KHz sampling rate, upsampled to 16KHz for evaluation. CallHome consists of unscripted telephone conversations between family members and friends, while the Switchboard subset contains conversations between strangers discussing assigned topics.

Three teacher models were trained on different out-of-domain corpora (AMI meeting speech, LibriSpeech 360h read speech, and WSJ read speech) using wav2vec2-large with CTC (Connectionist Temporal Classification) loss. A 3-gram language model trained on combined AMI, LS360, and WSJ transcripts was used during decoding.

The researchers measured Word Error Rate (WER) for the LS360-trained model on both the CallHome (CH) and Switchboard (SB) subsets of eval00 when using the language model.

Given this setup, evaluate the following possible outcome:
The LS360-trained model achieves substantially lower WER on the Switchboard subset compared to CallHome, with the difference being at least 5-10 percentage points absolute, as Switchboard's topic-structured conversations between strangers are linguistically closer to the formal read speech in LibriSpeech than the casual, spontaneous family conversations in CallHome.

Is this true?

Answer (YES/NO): YES